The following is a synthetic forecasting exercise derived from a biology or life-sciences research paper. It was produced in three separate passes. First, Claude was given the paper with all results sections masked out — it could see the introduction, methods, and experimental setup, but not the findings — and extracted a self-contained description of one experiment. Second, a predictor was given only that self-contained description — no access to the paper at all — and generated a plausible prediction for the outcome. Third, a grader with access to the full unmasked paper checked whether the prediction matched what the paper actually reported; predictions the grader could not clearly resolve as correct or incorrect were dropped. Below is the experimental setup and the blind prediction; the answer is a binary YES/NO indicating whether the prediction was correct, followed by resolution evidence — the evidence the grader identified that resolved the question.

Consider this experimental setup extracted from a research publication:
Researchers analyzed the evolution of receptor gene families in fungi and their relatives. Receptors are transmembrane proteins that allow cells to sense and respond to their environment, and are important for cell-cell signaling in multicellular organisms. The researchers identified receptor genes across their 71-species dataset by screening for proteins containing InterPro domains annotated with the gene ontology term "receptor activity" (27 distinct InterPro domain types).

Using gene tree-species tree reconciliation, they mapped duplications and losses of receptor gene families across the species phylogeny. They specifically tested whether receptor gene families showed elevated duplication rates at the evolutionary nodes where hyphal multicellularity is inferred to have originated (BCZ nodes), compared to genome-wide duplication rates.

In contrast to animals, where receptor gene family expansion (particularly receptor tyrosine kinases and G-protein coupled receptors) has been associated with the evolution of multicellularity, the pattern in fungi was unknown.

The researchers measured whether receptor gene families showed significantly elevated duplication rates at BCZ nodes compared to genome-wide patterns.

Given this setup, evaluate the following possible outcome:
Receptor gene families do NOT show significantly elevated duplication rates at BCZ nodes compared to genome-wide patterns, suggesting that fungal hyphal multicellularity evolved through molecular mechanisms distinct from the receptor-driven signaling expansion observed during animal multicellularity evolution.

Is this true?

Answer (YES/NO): YES